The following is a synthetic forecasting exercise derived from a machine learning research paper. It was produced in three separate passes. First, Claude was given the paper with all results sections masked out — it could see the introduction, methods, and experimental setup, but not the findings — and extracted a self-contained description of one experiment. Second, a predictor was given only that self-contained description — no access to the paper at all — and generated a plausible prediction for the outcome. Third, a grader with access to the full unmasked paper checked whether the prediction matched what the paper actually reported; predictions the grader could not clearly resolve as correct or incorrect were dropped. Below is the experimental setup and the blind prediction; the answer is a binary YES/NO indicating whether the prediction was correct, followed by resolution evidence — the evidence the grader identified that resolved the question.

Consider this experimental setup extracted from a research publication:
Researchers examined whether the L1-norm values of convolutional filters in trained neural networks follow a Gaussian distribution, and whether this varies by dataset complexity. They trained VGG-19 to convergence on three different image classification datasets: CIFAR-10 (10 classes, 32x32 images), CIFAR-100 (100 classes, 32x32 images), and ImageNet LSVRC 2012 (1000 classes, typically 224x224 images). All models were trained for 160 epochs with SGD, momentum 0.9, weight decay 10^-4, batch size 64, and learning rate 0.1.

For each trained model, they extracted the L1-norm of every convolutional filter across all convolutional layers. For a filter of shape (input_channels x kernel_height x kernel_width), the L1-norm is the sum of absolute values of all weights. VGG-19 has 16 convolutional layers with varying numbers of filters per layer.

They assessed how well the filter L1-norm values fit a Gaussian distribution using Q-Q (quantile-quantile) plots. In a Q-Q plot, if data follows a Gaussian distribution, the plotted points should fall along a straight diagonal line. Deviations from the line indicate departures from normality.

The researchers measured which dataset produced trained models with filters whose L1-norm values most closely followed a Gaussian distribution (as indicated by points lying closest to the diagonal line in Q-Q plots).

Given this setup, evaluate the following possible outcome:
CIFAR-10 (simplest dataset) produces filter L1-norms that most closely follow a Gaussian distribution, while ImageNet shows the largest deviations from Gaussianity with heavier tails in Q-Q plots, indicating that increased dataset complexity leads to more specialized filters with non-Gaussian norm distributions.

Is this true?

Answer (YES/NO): NO